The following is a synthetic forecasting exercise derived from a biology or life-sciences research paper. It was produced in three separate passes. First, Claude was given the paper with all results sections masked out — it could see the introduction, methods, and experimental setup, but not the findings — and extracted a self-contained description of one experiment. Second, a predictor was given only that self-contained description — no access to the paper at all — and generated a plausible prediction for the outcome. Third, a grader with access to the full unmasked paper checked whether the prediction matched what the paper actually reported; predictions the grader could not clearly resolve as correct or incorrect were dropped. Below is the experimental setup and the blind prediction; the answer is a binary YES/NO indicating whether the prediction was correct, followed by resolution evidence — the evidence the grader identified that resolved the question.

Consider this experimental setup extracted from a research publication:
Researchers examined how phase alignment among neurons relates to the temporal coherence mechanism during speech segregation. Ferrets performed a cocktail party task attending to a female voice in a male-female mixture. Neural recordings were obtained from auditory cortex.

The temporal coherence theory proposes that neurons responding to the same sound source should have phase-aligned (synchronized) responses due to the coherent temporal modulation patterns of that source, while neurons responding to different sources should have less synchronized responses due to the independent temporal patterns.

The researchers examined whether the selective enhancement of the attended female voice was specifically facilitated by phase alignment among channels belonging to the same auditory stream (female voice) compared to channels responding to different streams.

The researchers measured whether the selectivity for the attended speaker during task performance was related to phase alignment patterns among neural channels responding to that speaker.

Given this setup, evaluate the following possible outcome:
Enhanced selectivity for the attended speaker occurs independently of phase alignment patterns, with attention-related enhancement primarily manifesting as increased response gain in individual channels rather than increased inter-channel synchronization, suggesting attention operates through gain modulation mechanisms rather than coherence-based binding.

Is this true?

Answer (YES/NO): NO